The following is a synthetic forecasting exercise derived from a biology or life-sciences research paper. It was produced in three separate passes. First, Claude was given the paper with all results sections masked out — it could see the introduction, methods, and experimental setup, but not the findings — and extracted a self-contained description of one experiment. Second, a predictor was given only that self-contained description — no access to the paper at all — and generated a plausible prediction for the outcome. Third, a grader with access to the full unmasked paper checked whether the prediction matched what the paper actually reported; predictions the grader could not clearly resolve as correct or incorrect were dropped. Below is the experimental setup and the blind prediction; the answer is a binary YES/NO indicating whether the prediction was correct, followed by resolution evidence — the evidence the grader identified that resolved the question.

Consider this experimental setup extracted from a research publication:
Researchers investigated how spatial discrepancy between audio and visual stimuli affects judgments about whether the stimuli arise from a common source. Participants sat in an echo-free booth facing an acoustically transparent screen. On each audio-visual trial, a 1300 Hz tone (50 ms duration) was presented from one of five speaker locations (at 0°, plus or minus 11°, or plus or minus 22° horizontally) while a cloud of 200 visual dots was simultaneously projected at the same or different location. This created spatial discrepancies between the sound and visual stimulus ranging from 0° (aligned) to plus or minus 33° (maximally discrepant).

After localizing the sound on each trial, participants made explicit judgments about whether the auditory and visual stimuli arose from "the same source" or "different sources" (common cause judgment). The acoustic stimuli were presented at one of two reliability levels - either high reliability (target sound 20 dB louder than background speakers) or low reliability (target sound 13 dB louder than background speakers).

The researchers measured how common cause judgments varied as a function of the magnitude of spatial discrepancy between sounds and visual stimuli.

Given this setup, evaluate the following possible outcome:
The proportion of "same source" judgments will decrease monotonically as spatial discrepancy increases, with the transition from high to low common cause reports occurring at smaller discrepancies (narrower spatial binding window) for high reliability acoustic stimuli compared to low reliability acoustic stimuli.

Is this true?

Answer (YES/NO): NO